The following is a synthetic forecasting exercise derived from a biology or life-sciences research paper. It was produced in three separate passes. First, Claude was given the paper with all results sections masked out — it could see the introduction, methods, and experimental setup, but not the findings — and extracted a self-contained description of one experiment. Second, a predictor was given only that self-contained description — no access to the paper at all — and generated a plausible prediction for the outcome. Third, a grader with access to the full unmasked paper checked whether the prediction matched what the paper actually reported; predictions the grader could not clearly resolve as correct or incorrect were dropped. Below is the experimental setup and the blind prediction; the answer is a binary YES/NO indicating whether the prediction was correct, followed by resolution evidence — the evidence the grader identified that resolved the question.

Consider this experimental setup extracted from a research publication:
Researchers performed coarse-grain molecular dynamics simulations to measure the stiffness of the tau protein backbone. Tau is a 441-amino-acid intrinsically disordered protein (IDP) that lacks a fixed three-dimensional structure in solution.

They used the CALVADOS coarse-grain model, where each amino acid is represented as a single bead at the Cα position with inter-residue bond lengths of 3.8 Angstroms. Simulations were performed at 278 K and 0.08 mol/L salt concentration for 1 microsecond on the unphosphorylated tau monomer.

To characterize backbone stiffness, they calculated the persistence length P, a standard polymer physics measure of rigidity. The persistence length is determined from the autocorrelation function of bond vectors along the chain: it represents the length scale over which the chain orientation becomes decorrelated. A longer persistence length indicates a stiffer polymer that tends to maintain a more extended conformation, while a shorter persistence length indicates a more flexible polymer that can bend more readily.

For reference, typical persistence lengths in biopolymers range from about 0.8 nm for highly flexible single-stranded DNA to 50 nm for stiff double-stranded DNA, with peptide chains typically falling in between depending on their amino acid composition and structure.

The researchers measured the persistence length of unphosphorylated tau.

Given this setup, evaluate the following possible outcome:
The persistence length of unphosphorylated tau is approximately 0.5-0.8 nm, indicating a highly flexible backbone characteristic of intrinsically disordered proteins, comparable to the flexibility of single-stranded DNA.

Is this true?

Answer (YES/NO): YES